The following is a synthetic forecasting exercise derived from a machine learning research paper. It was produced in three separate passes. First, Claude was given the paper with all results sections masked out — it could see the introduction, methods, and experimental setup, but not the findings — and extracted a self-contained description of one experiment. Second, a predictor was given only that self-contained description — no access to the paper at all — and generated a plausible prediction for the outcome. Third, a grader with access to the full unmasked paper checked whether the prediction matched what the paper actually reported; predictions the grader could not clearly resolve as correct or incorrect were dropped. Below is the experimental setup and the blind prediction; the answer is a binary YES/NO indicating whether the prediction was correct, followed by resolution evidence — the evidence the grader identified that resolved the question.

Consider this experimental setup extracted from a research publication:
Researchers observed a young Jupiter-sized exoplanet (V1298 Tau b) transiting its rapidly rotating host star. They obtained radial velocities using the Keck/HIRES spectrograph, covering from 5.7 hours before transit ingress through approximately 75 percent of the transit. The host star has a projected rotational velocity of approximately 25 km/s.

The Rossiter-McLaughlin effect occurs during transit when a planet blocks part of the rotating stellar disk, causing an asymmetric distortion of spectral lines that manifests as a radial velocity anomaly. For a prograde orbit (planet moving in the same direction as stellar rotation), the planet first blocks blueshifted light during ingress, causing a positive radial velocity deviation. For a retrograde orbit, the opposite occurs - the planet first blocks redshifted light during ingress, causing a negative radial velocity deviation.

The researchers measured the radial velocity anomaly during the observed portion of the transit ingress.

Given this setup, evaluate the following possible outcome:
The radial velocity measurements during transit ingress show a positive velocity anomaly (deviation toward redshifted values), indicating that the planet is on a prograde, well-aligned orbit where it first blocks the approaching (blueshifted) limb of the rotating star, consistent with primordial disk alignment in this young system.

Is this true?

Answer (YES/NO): YES